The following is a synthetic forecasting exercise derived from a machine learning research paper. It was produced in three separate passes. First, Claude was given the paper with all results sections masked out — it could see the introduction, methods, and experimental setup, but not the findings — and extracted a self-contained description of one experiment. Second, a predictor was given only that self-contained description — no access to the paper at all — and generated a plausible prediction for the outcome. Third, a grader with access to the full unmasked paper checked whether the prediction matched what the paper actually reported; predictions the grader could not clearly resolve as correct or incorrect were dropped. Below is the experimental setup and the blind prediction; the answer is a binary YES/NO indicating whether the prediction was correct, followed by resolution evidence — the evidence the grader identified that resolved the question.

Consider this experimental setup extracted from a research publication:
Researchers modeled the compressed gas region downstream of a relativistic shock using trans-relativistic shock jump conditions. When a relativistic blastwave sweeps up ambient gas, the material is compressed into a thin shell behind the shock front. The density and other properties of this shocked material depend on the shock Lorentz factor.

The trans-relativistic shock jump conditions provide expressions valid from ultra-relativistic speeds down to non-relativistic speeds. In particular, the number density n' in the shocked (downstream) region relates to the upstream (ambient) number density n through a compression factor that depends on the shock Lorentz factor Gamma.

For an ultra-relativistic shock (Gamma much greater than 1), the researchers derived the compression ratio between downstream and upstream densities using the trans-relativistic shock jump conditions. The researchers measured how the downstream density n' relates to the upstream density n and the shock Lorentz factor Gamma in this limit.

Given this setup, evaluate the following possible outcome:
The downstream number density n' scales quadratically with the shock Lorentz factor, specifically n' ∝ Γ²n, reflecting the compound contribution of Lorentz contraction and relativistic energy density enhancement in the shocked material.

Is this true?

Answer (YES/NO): NO